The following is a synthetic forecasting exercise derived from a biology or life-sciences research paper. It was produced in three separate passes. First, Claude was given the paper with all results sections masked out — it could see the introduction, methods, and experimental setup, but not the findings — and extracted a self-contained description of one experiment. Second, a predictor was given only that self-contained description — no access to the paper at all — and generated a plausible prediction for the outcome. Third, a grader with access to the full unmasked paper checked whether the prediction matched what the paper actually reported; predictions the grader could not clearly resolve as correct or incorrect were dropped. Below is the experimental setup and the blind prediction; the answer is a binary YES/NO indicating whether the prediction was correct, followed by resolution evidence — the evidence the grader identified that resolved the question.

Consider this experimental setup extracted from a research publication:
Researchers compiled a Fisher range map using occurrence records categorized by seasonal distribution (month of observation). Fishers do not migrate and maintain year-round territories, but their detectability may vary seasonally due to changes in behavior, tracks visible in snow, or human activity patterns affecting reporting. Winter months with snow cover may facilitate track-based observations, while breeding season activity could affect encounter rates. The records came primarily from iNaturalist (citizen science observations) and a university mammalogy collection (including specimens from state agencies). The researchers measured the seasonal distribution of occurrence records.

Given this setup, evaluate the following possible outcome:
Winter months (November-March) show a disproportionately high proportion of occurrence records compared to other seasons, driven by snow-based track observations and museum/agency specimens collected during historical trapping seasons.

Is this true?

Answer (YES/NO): NO